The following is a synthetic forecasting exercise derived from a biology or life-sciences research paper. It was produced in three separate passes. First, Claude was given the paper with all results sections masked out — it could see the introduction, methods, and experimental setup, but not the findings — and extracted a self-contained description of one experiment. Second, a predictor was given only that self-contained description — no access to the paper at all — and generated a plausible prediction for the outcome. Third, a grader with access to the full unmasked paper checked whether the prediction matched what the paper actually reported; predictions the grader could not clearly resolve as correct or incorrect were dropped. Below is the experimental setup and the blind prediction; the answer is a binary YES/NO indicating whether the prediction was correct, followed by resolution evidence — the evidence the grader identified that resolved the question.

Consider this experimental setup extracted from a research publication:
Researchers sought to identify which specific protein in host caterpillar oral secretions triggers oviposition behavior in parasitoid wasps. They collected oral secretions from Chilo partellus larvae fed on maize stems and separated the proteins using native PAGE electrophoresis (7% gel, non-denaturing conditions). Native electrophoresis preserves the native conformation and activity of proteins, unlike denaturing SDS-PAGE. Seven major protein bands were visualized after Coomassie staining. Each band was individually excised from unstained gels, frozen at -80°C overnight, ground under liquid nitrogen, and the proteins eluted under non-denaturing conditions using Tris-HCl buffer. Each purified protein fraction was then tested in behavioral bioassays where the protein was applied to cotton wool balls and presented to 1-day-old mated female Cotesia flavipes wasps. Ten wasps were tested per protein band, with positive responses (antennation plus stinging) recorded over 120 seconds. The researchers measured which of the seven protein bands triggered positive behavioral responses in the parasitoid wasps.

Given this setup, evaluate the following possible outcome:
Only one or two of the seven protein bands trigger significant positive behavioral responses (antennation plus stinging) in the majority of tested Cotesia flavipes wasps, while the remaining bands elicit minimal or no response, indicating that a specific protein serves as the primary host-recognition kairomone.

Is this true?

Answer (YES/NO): YES